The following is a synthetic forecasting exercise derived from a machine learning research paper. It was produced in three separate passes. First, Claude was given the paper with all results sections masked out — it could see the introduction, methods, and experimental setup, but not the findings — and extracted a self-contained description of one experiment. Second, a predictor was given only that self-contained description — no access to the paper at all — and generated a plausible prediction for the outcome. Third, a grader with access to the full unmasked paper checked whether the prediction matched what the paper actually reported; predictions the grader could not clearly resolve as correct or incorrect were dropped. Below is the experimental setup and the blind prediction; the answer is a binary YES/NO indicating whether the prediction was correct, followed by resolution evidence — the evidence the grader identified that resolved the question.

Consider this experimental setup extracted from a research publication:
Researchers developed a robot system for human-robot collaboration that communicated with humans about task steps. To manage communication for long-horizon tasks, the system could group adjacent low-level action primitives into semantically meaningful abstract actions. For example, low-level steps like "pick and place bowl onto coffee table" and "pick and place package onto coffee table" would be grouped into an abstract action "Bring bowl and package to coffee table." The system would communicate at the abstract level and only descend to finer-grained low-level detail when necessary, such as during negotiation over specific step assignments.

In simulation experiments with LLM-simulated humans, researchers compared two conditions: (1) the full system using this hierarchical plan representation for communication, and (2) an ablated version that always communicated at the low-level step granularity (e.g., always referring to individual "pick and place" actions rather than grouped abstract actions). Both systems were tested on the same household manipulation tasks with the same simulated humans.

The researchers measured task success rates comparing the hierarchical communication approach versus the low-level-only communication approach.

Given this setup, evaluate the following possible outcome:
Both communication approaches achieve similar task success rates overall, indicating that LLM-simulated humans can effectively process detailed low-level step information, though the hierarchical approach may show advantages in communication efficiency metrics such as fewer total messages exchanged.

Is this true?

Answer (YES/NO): NO